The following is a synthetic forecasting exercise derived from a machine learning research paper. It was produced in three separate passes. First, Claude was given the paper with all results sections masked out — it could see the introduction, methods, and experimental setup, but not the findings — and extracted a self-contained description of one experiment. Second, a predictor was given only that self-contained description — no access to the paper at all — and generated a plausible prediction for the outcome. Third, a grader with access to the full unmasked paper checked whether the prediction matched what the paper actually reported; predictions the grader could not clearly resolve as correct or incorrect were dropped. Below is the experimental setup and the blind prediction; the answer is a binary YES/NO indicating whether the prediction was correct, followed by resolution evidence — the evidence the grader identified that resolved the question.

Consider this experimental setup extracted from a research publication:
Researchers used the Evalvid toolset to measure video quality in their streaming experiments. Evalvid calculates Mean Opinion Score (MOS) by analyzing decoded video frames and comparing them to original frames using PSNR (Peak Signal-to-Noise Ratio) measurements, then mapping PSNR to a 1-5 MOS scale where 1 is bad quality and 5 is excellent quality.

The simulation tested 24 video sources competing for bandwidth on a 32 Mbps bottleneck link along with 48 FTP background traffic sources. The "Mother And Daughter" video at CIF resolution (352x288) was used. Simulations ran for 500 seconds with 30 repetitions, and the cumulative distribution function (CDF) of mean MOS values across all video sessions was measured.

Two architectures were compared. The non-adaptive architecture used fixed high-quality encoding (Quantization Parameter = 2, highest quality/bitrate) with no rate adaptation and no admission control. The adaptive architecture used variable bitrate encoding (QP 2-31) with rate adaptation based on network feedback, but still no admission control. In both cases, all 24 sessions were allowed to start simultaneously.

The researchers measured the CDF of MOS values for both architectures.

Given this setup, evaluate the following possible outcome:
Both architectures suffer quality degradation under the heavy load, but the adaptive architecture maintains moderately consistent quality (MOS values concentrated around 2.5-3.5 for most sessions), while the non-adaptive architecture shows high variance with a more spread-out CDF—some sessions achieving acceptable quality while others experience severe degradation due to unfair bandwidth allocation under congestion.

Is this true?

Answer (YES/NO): NO